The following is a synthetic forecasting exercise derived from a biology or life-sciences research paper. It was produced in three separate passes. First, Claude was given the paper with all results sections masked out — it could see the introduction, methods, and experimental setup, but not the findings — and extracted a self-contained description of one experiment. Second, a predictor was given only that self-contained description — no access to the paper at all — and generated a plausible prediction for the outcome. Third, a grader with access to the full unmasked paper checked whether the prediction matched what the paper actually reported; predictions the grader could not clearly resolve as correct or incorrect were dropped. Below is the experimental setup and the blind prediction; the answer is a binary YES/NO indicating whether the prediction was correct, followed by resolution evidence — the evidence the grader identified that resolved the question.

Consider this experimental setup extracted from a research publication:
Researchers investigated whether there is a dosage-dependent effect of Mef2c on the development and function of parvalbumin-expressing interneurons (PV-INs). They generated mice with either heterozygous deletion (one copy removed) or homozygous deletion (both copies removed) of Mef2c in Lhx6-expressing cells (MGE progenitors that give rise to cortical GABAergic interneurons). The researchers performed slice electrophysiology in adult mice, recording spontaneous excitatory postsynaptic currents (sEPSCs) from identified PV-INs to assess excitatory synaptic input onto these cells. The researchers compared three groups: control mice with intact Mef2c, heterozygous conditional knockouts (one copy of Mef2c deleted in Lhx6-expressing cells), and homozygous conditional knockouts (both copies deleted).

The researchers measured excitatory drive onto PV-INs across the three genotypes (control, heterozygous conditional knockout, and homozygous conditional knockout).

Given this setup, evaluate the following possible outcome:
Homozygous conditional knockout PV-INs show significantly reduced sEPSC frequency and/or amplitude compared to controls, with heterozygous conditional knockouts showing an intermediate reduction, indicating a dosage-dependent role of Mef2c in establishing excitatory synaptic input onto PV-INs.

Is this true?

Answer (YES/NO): YES